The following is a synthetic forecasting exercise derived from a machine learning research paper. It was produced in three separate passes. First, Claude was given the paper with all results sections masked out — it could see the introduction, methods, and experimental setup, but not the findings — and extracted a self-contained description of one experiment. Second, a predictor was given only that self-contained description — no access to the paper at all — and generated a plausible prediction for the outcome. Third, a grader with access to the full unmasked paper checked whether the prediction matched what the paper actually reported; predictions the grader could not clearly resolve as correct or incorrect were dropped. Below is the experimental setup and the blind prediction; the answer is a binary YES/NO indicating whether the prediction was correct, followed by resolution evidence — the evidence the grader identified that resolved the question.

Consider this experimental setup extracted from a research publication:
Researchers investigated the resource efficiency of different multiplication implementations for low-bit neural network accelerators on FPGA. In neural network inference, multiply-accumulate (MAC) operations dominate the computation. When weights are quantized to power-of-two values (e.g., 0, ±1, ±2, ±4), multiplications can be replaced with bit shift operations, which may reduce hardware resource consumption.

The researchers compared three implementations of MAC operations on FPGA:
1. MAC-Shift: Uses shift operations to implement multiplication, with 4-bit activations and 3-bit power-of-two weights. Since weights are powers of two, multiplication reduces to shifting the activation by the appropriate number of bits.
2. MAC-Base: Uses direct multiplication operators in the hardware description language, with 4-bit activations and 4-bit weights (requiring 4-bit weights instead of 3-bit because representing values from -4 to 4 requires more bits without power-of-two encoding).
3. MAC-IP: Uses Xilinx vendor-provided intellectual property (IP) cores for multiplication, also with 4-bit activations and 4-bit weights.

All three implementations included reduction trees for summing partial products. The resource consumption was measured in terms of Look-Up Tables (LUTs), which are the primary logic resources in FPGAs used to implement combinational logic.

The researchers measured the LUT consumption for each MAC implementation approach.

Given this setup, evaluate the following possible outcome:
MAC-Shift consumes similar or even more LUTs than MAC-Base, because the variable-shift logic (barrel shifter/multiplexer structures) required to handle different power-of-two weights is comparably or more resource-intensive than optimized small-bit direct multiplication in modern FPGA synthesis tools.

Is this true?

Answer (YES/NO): NO